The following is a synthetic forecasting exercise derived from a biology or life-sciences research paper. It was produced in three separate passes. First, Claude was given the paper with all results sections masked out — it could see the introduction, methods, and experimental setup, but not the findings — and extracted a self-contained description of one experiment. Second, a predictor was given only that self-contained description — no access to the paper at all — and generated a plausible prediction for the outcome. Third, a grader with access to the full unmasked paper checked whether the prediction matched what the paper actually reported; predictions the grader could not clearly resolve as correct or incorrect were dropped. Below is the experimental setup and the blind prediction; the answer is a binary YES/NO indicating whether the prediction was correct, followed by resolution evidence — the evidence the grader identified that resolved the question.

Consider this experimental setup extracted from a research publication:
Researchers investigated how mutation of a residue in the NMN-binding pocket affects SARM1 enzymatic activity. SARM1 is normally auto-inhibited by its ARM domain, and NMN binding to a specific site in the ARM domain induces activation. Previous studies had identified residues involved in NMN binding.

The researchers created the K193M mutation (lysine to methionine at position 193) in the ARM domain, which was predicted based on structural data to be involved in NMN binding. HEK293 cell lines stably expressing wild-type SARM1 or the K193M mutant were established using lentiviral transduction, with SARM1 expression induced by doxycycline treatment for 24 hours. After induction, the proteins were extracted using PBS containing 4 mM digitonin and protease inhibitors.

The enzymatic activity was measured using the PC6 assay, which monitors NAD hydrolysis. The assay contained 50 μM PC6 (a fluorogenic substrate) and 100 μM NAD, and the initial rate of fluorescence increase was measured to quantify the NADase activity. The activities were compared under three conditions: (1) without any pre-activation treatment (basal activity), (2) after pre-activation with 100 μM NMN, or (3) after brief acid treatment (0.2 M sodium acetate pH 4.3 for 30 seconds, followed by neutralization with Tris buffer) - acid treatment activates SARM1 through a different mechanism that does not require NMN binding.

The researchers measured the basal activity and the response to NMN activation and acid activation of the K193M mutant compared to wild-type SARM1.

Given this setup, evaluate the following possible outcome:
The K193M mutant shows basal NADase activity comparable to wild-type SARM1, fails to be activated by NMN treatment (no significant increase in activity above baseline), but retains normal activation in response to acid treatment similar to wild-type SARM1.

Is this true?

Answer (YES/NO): YES